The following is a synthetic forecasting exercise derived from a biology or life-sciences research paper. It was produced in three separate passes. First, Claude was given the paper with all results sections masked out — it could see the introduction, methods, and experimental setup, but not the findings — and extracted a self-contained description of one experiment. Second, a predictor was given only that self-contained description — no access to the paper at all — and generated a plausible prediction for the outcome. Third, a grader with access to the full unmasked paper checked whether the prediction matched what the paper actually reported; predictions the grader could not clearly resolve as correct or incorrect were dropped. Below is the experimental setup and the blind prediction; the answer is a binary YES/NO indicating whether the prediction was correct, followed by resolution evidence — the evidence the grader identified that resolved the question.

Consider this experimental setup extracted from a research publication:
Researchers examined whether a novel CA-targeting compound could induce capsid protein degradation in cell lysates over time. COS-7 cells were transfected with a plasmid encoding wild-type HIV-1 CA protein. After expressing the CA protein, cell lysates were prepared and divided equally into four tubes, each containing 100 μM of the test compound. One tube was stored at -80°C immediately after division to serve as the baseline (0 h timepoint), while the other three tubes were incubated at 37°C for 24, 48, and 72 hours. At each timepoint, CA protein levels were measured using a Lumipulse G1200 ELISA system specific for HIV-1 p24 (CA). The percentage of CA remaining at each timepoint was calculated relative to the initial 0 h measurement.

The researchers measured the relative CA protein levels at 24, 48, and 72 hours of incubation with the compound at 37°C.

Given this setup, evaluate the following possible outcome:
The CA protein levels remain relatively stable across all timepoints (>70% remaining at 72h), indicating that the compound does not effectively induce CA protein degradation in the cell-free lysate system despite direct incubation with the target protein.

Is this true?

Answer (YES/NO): NO